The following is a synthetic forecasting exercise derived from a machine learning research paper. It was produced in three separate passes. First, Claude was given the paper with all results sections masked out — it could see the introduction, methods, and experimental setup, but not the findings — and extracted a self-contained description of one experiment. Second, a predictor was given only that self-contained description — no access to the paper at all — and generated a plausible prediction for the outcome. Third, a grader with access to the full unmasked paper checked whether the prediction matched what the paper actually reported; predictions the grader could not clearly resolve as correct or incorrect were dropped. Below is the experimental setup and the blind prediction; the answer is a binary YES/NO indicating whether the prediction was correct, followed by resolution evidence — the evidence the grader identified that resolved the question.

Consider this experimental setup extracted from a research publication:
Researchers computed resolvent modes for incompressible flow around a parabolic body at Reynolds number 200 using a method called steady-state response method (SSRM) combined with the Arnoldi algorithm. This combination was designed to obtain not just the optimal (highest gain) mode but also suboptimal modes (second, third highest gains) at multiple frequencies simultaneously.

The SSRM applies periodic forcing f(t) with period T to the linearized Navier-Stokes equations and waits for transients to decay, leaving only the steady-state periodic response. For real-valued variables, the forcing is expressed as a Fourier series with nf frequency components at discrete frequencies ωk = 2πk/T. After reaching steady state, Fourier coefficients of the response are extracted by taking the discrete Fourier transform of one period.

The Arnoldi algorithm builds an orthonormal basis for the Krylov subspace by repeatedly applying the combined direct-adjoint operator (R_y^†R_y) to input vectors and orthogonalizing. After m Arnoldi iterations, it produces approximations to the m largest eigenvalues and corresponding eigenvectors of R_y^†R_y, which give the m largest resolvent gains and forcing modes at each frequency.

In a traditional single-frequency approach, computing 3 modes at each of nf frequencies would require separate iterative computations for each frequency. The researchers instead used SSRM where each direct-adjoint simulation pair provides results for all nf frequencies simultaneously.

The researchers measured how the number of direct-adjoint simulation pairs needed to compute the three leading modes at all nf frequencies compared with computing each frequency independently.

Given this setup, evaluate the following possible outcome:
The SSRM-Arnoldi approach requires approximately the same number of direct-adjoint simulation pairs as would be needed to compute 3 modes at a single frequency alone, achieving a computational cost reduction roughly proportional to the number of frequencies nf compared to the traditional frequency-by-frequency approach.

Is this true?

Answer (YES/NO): YES